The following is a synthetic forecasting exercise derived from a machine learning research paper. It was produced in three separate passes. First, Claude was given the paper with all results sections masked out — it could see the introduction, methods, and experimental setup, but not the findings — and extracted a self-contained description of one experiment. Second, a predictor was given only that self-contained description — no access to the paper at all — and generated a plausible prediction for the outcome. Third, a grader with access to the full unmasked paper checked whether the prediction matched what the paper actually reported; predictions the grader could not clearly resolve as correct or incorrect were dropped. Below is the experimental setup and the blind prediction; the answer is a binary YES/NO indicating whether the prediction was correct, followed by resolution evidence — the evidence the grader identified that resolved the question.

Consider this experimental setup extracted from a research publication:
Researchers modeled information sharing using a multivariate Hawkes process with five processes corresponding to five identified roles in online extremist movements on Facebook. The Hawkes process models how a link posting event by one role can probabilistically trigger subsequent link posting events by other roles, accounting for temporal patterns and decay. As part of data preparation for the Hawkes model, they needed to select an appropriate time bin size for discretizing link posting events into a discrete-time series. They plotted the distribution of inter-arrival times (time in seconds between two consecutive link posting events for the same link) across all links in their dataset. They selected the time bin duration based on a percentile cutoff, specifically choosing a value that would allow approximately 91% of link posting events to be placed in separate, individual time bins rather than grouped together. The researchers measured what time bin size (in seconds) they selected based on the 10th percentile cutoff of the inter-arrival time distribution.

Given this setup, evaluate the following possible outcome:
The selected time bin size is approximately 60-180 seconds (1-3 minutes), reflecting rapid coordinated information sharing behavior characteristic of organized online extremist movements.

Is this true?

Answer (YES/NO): NO